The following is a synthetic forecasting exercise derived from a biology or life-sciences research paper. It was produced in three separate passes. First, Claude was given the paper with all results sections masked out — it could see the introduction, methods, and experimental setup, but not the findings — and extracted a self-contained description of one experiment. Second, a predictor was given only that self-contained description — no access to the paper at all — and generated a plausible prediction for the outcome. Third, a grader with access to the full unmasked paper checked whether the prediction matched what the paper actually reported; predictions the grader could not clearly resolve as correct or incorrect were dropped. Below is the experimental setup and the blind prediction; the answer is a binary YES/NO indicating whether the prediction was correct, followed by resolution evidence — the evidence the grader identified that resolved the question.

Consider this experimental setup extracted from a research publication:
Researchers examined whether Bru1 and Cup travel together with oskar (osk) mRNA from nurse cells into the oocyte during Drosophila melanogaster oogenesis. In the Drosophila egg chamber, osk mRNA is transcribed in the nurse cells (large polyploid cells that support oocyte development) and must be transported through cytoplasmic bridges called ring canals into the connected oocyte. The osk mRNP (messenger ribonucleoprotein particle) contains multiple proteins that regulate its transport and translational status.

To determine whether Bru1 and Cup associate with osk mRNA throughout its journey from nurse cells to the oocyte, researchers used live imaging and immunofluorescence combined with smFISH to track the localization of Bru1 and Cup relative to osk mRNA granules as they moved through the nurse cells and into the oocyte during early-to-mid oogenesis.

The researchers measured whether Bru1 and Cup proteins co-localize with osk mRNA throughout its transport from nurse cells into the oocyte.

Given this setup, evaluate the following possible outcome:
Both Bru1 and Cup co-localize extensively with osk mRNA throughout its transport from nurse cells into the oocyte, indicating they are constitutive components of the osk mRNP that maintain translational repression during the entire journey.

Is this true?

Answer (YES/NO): YES